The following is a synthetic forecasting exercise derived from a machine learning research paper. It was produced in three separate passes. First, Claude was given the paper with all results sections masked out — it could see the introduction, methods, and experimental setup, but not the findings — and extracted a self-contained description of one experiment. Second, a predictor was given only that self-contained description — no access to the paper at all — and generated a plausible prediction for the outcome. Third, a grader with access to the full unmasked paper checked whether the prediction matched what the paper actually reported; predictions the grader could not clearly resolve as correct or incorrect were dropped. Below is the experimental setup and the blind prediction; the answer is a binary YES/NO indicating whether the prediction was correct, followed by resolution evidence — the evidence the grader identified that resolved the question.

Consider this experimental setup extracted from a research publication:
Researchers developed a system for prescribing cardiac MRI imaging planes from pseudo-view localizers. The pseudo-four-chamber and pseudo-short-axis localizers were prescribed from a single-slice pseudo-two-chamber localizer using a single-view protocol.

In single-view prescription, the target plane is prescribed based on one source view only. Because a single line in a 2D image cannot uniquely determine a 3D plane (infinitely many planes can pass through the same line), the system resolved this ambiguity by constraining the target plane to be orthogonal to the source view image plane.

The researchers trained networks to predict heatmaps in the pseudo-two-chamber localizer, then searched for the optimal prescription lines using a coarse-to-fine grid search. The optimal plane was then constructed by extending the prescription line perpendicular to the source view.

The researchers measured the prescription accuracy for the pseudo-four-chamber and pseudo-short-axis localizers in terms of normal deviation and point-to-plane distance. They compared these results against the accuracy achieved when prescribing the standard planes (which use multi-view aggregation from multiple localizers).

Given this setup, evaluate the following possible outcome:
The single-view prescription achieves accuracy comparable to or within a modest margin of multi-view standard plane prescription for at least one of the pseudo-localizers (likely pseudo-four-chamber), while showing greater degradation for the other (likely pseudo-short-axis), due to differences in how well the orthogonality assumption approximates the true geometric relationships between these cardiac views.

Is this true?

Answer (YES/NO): NO